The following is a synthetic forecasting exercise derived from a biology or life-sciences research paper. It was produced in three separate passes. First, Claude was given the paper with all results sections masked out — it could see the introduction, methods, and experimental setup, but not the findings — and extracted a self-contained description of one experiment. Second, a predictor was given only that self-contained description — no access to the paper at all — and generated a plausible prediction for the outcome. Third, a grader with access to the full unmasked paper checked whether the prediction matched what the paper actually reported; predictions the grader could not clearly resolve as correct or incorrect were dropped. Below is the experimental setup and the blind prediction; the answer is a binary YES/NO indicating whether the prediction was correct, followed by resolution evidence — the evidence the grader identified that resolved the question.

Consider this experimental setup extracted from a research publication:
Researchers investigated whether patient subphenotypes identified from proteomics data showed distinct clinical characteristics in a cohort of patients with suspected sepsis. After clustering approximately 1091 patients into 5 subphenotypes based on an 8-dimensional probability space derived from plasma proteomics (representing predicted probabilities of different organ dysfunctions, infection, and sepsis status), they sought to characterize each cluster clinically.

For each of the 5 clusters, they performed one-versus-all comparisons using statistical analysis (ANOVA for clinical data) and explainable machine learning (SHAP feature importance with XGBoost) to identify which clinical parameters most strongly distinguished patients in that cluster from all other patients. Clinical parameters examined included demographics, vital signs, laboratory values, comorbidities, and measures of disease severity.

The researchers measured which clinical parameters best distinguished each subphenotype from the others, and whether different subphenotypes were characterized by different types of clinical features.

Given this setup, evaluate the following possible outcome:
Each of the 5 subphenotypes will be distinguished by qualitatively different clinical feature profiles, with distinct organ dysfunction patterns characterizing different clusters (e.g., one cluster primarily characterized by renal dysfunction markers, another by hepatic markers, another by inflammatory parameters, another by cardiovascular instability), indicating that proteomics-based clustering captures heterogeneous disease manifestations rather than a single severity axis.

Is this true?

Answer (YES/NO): YES